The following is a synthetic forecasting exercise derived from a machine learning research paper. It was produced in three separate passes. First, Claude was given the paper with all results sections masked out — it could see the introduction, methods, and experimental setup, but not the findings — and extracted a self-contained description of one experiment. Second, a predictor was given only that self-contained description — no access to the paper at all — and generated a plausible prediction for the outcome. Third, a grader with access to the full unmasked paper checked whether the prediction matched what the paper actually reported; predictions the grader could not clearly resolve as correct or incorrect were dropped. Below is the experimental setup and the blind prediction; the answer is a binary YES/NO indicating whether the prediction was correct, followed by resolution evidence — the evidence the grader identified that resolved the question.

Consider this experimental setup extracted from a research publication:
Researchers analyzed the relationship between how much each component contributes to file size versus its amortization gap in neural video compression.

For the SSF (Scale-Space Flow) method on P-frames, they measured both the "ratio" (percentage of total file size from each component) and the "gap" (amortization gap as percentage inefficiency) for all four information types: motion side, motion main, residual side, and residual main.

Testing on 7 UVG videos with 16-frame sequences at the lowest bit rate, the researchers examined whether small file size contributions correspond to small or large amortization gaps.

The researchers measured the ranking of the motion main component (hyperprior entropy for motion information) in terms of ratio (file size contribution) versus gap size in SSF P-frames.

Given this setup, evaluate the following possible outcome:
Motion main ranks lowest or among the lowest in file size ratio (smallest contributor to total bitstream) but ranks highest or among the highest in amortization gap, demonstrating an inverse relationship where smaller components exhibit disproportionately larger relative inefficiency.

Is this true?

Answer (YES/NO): NO